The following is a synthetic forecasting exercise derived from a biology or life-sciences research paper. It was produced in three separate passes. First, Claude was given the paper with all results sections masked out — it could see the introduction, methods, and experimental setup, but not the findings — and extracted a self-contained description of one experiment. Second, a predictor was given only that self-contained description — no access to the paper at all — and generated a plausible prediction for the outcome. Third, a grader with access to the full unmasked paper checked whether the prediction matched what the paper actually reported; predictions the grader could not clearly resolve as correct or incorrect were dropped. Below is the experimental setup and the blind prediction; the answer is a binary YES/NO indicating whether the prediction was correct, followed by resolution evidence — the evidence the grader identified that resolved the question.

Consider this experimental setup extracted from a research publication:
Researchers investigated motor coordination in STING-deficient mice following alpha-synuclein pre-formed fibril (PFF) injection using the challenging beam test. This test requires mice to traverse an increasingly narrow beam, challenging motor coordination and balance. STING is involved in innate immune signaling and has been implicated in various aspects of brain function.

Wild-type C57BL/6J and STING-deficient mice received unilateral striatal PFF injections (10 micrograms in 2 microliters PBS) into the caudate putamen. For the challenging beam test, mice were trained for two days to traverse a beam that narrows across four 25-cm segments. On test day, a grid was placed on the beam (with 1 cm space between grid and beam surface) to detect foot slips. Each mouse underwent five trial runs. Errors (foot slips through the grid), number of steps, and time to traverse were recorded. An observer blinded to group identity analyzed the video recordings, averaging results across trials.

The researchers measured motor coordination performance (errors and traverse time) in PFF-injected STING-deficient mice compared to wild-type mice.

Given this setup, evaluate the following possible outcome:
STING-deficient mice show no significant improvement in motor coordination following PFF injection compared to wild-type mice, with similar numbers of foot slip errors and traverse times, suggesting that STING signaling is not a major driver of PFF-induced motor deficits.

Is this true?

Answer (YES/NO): NO